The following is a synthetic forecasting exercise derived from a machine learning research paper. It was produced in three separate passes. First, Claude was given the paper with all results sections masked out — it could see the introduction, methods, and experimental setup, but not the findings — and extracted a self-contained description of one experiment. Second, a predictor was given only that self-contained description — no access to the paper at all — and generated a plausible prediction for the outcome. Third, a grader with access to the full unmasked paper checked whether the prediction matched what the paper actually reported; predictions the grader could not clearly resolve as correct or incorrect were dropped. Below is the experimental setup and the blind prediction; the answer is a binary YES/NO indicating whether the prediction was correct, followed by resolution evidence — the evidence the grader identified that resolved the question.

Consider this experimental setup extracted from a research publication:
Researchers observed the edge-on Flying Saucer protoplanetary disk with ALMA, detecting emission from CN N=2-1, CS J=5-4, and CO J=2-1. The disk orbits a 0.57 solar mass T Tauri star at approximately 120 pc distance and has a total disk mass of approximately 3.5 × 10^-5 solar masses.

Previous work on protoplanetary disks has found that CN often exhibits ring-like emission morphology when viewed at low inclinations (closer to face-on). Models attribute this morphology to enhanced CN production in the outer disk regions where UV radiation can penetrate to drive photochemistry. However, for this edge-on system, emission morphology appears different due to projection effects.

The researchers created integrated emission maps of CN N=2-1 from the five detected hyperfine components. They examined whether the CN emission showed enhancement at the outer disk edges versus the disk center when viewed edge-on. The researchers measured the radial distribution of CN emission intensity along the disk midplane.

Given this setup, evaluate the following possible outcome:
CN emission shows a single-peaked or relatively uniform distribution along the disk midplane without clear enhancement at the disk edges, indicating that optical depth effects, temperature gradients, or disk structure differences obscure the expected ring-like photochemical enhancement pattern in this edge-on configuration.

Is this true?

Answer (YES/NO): NO